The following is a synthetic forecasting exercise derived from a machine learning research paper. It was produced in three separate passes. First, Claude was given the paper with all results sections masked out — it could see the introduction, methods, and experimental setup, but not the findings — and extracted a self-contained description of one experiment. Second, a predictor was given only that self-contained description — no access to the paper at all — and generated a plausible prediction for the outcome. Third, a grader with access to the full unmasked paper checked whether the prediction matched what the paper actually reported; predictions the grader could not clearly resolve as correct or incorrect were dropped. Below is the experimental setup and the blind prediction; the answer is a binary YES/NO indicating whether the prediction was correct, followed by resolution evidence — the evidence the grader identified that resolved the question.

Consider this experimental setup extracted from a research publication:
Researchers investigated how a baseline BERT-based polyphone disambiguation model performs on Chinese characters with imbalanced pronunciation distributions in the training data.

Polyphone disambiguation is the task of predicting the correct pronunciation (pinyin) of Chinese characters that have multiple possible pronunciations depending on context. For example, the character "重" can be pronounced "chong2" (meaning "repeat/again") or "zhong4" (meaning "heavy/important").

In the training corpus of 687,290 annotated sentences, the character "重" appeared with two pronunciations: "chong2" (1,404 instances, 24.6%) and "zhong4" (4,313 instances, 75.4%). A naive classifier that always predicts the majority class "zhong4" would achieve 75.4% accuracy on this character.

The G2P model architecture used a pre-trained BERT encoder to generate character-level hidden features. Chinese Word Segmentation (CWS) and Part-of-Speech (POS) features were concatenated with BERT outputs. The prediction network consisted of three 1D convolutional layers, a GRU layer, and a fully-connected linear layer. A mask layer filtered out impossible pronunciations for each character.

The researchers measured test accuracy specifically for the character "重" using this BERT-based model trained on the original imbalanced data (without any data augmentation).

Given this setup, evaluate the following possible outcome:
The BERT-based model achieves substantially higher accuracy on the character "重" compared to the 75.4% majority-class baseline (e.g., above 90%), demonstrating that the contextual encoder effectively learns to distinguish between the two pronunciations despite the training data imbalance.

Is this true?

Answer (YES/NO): NO